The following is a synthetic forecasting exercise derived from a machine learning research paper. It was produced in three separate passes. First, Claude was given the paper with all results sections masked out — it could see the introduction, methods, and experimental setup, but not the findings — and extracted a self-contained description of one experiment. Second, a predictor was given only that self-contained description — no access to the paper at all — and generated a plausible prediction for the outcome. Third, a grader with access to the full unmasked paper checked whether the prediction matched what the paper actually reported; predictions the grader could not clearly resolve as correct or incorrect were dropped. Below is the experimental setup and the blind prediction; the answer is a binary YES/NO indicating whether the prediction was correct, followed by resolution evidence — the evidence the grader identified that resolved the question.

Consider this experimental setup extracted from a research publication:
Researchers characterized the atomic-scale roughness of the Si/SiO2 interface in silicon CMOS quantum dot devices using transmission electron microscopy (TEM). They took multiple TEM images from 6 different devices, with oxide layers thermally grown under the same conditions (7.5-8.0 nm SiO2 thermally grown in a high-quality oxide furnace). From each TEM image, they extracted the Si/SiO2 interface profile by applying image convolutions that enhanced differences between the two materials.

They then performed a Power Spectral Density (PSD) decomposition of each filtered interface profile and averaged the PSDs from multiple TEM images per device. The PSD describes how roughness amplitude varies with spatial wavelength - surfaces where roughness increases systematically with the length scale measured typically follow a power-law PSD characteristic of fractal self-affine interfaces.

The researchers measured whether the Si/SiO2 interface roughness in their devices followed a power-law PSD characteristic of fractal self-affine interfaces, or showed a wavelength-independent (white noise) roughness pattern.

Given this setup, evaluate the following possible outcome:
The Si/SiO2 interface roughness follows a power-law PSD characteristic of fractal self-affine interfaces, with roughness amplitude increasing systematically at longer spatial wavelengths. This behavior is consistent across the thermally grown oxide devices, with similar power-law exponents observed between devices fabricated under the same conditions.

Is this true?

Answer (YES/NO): YES